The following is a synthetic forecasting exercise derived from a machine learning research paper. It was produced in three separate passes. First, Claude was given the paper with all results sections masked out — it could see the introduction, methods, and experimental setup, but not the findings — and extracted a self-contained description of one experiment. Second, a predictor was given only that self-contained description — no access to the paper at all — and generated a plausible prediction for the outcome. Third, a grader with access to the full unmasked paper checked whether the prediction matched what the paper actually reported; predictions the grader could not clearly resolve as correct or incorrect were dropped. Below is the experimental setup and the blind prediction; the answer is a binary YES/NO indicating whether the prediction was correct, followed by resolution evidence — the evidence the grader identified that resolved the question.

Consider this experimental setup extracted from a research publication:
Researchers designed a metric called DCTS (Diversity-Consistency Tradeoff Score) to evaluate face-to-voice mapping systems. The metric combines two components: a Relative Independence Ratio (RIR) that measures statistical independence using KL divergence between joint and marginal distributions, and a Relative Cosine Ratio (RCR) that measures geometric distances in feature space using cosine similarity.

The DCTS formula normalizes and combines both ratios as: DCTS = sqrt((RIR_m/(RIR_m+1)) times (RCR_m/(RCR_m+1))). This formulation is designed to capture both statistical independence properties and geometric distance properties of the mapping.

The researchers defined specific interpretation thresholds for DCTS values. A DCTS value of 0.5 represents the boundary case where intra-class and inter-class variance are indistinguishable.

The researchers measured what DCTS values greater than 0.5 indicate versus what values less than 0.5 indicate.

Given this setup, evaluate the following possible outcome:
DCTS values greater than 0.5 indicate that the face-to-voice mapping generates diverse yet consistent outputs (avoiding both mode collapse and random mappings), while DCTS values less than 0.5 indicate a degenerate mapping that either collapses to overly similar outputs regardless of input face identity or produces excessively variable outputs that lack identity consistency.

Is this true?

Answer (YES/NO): NO